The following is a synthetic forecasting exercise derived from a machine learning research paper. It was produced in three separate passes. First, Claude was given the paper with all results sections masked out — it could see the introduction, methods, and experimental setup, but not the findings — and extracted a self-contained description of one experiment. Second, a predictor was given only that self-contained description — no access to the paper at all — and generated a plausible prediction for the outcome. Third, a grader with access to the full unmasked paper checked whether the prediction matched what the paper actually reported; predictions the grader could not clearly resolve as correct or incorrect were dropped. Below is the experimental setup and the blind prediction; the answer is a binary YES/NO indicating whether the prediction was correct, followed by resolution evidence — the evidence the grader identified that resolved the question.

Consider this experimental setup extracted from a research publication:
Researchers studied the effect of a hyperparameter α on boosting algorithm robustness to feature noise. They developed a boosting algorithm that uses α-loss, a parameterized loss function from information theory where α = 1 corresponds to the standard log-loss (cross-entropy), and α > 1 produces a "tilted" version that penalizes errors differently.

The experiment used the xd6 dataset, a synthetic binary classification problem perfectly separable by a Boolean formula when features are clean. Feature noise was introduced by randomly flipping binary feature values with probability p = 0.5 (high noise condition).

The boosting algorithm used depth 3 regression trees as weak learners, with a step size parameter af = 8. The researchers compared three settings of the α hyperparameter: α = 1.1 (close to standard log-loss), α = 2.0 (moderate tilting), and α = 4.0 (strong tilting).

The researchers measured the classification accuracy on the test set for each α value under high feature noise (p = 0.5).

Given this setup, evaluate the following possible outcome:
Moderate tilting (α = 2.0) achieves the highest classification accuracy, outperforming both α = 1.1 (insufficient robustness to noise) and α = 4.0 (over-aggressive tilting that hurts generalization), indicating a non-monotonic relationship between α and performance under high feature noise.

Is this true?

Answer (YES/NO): NO